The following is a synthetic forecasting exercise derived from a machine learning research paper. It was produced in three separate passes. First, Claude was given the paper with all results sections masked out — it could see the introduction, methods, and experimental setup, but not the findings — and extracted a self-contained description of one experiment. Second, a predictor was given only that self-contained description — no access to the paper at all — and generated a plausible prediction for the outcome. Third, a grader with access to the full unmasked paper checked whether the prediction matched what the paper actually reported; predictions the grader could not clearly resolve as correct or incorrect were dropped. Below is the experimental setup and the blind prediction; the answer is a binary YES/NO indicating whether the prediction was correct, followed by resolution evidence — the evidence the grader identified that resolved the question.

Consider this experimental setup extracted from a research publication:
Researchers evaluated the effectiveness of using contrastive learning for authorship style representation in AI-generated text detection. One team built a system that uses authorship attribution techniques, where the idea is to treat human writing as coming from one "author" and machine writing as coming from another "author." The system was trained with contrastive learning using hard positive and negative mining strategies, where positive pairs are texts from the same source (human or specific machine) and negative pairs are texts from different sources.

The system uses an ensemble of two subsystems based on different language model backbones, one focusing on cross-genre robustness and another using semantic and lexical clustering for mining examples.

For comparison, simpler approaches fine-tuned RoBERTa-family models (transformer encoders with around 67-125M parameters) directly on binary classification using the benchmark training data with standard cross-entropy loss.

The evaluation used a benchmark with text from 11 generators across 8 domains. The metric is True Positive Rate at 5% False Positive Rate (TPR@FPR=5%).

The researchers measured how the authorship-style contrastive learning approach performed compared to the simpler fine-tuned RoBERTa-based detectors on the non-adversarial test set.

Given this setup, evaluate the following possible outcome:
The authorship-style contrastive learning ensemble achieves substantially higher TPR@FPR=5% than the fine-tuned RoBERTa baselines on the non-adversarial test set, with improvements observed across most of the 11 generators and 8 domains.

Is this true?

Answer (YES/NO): YES